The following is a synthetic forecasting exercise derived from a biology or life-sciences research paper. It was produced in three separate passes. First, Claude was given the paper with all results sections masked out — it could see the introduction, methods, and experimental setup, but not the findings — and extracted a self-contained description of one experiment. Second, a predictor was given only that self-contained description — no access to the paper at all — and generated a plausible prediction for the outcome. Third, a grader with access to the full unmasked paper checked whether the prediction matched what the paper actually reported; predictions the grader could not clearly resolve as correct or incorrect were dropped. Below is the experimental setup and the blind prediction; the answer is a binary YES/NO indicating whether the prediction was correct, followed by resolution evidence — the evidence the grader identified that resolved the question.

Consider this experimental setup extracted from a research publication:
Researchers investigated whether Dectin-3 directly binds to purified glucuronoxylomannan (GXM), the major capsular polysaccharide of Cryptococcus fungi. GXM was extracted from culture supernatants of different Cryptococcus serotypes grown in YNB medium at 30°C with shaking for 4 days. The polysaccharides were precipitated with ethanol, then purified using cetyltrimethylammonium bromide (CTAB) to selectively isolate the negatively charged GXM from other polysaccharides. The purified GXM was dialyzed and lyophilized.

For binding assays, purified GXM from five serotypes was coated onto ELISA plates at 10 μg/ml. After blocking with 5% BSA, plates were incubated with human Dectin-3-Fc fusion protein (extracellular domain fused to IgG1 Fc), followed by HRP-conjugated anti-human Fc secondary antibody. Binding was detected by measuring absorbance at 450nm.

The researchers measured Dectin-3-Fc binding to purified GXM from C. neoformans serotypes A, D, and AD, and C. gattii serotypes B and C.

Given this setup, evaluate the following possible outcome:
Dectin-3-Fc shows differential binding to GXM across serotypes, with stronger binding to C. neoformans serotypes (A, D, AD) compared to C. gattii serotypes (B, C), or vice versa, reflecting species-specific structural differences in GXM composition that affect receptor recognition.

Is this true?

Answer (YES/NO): NO